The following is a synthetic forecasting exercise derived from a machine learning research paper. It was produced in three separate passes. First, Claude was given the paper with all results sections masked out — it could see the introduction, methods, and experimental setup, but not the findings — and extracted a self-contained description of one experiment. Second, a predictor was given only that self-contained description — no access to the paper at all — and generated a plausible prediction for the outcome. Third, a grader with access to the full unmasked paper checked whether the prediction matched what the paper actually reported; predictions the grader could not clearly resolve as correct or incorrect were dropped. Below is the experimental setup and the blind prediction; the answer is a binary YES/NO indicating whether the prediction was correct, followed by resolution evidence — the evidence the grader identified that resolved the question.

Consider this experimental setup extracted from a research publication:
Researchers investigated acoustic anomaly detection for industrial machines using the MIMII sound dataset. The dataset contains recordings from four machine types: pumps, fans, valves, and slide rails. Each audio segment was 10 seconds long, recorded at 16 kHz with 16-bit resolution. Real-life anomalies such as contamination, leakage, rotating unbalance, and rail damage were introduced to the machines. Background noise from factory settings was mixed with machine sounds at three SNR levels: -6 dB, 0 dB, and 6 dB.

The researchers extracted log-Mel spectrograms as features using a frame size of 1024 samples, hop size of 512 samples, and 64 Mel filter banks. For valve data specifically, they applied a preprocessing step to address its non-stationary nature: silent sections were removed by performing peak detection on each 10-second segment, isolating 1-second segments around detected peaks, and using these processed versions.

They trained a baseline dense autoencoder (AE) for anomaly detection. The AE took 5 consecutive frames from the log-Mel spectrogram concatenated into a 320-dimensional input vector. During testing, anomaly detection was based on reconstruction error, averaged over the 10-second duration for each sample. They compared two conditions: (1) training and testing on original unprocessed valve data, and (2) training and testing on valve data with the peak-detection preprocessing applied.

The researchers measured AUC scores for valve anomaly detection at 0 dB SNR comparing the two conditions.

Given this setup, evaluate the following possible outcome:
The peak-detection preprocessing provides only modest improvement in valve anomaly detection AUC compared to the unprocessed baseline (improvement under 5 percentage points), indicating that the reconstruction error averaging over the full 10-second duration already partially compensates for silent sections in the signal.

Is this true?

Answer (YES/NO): YES